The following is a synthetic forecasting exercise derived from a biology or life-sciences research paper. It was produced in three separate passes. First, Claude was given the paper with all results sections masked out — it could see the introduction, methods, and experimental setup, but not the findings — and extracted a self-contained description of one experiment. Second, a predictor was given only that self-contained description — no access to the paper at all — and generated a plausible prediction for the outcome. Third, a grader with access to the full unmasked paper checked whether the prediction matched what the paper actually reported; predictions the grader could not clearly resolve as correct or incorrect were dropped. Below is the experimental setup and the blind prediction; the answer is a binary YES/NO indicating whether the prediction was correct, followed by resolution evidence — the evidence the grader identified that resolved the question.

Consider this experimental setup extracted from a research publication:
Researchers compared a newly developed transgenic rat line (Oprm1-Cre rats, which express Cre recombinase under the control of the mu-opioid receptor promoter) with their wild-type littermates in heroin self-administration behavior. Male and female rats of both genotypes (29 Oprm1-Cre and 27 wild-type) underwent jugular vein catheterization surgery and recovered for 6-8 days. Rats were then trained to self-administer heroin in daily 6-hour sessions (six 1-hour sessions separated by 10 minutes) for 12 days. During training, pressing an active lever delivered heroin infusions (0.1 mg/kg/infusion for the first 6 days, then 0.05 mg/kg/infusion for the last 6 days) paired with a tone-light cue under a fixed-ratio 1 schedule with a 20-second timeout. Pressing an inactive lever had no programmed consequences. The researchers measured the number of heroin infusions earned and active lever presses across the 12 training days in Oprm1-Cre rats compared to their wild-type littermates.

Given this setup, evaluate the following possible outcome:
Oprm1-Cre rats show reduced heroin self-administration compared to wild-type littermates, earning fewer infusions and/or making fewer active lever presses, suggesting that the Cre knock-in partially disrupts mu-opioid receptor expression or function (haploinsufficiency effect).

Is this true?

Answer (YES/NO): NO